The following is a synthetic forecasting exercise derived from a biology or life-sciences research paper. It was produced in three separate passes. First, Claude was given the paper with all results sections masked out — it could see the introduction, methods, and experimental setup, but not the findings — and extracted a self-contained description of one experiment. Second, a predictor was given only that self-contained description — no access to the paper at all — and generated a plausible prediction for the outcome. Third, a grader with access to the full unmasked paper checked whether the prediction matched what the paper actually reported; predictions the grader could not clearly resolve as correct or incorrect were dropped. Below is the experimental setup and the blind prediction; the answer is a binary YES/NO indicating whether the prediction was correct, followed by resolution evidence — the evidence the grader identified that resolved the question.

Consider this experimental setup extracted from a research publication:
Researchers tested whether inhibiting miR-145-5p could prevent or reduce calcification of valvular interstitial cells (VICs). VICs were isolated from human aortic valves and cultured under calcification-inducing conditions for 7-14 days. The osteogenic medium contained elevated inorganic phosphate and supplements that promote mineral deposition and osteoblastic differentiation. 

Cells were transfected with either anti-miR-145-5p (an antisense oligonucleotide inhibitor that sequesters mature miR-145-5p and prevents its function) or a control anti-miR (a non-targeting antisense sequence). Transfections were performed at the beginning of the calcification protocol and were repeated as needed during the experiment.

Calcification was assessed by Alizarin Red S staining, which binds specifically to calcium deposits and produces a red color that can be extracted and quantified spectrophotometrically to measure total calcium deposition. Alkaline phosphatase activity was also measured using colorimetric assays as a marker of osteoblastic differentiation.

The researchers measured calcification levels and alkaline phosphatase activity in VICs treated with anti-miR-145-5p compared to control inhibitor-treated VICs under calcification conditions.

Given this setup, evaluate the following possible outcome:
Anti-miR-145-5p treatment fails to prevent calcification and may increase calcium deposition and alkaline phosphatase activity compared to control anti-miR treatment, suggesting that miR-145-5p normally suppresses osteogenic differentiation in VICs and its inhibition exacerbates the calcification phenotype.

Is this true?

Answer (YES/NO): NO